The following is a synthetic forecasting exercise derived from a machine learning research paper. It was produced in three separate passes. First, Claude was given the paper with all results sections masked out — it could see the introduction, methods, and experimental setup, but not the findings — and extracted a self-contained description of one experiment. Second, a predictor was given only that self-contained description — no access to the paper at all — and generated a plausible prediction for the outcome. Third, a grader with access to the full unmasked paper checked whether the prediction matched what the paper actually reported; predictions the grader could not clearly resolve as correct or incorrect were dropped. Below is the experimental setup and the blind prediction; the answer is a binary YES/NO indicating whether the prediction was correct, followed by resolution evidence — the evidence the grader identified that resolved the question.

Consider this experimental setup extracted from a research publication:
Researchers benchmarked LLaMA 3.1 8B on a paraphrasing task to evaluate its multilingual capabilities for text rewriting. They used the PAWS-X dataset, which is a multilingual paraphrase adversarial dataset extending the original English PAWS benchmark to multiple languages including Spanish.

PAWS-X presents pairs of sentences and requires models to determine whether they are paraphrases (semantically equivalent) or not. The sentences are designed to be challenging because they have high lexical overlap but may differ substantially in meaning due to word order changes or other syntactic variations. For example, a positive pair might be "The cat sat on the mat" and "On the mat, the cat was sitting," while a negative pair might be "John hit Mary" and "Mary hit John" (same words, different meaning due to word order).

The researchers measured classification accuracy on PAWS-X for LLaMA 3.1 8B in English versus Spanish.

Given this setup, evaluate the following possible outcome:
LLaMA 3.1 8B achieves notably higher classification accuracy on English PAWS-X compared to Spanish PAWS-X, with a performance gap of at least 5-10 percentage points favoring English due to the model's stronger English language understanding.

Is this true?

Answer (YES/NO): NO